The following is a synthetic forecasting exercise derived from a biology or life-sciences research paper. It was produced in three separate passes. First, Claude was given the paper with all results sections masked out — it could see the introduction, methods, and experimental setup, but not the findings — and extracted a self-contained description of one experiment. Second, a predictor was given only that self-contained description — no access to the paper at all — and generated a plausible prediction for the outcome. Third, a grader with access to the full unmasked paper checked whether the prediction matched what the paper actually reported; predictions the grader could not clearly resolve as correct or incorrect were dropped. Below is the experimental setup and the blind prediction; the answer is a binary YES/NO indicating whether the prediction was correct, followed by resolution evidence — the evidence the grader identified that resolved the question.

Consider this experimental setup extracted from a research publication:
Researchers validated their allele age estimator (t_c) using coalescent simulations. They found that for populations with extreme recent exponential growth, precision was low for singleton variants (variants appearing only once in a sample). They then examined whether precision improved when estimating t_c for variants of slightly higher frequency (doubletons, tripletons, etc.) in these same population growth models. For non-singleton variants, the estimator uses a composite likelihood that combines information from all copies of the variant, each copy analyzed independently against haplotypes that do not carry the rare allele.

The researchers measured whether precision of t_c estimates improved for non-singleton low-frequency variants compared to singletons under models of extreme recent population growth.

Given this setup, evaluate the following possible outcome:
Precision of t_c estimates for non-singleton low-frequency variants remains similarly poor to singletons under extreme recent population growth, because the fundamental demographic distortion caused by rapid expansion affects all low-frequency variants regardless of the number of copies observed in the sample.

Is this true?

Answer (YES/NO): NO